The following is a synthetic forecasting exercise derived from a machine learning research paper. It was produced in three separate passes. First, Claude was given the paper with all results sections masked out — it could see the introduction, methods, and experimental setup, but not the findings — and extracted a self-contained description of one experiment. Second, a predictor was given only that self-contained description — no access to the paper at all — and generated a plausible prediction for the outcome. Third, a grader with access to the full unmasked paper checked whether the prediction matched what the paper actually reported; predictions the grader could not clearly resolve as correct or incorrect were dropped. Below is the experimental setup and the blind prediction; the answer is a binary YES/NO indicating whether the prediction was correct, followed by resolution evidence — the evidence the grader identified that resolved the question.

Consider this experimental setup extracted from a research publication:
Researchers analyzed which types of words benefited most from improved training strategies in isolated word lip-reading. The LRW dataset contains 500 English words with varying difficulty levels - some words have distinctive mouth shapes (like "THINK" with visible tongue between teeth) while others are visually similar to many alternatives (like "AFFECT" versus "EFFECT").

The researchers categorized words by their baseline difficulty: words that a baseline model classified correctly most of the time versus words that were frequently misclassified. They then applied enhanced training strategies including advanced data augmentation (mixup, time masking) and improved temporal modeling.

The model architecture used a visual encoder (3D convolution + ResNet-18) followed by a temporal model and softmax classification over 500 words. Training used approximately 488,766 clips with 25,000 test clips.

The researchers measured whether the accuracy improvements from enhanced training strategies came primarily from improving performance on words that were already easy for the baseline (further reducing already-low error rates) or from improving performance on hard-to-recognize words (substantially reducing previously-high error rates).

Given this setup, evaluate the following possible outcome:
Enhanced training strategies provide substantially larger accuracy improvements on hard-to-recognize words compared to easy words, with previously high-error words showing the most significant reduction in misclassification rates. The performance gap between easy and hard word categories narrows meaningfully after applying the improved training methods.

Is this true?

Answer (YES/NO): YES